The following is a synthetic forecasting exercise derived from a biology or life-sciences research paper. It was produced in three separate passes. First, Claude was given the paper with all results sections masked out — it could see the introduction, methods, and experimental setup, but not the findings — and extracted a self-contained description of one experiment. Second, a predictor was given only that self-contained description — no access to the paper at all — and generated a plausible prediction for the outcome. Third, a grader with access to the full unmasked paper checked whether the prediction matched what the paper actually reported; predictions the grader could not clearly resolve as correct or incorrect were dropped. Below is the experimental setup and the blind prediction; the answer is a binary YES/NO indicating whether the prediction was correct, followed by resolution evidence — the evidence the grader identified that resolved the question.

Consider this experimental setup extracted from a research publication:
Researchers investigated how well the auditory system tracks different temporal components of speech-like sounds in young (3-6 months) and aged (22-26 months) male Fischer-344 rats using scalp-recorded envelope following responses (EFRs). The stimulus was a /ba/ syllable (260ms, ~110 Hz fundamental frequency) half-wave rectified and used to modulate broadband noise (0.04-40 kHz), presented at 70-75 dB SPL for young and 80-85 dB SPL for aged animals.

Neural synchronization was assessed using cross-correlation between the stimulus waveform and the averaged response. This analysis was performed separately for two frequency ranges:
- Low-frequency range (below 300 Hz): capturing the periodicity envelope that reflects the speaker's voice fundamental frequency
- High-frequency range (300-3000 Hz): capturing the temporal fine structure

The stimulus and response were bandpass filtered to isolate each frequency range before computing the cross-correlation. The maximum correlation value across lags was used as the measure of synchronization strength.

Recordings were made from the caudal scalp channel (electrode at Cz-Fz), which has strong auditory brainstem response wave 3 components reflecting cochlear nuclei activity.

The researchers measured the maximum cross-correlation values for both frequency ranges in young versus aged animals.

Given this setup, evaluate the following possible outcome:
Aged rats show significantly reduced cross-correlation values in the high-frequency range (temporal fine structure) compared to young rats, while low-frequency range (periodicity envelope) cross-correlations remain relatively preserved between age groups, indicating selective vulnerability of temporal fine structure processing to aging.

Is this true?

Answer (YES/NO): YES